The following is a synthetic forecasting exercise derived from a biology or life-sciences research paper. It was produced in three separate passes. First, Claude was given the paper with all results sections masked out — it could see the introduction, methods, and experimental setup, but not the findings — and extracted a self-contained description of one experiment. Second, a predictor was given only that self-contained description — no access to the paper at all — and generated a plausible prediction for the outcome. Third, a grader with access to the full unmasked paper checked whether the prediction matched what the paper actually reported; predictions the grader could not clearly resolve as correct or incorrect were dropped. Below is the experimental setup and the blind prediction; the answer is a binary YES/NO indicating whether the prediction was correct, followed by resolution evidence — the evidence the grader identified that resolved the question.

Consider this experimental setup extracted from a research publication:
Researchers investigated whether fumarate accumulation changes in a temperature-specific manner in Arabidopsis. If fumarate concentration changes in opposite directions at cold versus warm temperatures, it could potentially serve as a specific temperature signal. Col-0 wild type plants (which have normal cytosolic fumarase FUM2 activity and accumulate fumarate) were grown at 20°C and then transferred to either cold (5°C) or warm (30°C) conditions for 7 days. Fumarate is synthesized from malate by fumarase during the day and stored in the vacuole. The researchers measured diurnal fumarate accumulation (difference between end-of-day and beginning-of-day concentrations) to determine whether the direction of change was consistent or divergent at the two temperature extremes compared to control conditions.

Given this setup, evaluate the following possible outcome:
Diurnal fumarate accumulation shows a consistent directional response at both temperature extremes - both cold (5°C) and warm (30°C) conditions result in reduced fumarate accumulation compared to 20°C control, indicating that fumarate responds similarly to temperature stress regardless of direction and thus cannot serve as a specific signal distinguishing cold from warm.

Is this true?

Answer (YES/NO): NO